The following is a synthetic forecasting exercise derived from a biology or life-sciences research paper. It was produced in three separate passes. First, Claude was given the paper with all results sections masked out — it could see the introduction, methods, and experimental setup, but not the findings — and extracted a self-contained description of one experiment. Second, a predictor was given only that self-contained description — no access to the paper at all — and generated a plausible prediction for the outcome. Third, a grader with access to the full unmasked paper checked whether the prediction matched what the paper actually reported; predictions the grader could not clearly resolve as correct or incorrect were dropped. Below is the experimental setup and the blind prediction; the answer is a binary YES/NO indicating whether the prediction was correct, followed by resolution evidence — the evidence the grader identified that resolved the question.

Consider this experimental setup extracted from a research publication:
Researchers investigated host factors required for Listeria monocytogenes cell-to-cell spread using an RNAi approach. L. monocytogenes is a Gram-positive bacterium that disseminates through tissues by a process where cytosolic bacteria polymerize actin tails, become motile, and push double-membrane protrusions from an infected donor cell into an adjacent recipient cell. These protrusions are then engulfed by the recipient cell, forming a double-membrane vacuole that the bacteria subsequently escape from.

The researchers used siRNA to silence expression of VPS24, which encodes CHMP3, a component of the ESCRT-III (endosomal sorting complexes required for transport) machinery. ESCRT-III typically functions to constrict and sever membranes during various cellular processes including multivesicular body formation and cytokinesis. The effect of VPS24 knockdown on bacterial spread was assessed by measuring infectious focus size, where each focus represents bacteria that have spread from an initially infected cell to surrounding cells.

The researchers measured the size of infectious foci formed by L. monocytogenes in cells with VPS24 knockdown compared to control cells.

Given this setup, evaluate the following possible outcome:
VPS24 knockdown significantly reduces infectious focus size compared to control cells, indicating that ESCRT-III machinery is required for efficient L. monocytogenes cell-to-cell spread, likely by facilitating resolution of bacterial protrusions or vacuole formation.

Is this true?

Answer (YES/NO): NO